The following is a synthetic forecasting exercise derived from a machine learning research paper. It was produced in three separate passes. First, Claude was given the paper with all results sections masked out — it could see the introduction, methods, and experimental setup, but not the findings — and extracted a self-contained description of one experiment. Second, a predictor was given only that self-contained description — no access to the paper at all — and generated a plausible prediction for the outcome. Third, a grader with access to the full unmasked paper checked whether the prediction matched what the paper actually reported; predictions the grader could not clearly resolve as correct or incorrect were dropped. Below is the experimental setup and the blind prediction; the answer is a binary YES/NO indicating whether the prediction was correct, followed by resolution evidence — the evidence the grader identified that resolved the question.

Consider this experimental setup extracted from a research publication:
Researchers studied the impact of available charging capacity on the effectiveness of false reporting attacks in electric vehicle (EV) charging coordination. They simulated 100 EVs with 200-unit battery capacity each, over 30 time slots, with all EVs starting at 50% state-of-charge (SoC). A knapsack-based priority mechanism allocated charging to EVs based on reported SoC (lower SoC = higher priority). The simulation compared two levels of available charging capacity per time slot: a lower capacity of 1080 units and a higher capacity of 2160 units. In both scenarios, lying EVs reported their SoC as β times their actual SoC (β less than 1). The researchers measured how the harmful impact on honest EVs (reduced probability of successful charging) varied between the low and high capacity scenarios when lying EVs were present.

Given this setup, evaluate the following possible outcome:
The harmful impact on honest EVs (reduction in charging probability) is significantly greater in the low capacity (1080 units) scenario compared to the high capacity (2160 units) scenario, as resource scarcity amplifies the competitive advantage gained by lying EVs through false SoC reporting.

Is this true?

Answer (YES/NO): YES